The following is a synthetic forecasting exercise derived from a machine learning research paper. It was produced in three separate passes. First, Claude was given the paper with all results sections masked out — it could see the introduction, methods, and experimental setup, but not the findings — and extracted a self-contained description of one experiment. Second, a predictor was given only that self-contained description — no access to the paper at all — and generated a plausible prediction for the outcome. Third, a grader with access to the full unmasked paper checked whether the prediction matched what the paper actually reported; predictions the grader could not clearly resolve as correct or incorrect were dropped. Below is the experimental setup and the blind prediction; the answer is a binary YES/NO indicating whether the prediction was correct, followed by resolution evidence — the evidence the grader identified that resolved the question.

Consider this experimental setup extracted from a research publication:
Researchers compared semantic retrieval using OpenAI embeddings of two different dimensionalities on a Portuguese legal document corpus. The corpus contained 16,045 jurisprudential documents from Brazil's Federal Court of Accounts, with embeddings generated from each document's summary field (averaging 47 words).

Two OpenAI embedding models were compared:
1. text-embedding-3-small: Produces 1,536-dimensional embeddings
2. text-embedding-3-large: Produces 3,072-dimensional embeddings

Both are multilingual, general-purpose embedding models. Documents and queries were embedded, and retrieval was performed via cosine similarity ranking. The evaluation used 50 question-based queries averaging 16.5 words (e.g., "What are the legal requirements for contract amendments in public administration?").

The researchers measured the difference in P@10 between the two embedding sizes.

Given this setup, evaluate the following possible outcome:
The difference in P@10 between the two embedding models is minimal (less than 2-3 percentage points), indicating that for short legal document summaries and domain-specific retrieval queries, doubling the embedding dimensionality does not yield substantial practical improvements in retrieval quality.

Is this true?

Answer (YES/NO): YES